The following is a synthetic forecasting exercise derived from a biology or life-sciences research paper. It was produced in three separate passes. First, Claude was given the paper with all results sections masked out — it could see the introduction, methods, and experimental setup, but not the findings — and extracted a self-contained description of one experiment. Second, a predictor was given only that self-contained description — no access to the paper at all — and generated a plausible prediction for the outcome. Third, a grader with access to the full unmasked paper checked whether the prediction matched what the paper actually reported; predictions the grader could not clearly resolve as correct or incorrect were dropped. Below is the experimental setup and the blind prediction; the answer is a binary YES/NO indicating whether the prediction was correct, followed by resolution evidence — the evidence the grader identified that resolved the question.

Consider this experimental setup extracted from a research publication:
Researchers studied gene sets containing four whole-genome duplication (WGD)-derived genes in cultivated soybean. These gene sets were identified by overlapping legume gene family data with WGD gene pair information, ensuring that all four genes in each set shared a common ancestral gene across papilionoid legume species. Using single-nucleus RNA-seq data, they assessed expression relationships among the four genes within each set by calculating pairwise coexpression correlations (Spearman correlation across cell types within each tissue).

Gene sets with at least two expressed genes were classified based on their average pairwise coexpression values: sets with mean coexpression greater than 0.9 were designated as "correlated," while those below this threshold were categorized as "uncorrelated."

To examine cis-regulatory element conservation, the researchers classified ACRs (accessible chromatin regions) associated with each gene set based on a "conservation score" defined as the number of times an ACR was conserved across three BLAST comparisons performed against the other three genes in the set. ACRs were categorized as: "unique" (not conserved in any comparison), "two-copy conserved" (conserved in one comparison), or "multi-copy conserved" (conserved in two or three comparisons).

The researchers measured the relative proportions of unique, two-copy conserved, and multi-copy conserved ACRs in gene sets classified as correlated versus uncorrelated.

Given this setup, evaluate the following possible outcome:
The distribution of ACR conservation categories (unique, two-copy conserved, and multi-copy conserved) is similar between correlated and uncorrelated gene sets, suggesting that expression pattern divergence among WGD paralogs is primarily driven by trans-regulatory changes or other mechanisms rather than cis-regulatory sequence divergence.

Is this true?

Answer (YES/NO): NO